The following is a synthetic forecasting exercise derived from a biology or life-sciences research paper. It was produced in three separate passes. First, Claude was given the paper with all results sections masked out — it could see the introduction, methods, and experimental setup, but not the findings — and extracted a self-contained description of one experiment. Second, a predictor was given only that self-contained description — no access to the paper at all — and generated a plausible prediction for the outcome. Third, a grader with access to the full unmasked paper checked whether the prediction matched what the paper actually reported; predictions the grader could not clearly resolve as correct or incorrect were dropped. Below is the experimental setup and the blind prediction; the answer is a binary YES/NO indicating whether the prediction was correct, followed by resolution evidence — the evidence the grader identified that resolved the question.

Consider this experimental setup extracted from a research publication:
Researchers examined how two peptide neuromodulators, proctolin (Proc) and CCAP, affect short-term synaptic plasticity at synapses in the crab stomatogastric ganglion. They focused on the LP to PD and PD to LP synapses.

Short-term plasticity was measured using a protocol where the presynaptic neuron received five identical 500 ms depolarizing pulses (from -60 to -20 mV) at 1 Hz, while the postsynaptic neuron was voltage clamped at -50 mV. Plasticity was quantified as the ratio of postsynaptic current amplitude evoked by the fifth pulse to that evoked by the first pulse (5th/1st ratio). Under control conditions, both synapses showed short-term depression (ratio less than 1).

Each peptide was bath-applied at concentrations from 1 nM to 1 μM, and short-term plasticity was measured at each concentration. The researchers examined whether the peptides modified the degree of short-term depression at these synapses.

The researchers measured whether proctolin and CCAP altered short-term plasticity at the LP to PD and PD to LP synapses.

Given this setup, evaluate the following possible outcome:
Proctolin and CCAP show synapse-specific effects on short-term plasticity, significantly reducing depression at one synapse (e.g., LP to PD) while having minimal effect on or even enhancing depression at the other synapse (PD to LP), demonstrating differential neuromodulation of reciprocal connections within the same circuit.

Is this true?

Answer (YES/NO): NO